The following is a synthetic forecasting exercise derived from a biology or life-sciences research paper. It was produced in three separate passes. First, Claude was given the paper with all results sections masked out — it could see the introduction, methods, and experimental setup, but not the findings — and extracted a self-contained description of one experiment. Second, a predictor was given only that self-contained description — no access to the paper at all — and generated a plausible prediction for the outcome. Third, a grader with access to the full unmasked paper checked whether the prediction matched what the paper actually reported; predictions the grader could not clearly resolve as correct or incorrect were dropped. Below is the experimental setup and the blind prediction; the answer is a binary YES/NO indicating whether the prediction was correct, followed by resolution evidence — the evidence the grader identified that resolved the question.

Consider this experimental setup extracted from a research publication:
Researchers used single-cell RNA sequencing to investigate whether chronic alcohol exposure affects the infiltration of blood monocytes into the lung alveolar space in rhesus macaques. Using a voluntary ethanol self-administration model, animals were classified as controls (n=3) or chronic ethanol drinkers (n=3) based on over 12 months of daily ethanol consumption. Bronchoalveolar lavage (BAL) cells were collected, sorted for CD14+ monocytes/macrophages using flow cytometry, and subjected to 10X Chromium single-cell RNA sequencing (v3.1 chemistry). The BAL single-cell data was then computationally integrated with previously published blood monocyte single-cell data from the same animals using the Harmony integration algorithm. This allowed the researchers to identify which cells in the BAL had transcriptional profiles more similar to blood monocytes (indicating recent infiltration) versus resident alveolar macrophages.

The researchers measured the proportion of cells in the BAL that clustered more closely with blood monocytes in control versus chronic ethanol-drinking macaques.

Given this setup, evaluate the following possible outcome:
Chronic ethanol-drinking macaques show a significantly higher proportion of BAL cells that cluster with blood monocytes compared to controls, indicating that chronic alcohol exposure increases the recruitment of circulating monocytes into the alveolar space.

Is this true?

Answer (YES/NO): NO